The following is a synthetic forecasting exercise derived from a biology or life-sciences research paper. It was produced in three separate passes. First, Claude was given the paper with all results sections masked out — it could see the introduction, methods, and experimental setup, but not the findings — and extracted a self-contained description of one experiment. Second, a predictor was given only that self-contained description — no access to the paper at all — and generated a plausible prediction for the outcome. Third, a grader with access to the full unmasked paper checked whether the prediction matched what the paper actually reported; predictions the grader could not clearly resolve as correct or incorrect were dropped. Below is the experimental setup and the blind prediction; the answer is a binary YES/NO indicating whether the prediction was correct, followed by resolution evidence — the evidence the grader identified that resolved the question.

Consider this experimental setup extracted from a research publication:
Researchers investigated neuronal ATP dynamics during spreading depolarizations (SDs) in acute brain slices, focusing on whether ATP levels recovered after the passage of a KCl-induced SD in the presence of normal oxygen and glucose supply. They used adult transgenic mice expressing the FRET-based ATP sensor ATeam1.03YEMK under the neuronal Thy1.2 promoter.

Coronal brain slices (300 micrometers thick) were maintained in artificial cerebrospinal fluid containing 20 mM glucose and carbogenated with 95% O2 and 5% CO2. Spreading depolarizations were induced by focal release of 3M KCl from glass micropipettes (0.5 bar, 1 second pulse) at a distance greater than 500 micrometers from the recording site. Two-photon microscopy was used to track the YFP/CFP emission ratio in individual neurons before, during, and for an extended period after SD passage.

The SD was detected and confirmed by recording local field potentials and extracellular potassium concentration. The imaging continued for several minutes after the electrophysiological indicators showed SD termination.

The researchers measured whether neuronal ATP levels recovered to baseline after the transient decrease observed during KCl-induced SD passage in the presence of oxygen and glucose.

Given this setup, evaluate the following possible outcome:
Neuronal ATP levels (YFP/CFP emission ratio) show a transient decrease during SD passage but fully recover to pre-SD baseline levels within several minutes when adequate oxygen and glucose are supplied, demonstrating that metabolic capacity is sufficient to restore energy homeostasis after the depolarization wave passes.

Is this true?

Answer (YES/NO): YES